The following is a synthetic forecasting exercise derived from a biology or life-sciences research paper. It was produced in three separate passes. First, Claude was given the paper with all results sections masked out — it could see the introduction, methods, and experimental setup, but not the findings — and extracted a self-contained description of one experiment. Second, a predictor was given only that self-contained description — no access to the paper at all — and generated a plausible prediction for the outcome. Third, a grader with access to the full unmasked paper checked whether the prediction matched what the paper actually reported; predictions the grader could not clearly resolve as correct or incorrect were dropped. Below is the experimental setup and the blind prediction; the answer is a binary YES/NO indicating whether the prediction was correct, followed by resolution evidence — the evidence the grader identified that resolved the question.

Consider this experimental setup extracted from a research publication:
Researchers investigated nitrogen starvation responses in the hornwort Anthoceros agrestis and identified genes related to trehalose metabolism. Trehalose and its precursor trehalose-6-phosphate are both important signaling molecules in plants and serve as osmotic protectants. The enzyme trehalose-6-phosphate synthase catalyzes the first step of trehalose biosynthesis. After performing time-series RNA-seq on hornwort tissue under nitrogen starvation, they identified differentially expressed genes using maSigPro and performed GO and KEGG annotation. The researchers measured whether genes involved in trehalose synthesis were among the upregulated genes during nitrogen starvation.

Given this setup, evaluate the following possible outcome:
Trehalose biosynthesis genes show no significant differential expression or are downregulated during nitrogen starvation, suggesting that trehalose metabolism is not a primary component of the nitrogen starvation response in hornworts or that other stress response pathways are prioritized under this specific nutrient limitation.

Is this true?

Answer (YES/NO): NO